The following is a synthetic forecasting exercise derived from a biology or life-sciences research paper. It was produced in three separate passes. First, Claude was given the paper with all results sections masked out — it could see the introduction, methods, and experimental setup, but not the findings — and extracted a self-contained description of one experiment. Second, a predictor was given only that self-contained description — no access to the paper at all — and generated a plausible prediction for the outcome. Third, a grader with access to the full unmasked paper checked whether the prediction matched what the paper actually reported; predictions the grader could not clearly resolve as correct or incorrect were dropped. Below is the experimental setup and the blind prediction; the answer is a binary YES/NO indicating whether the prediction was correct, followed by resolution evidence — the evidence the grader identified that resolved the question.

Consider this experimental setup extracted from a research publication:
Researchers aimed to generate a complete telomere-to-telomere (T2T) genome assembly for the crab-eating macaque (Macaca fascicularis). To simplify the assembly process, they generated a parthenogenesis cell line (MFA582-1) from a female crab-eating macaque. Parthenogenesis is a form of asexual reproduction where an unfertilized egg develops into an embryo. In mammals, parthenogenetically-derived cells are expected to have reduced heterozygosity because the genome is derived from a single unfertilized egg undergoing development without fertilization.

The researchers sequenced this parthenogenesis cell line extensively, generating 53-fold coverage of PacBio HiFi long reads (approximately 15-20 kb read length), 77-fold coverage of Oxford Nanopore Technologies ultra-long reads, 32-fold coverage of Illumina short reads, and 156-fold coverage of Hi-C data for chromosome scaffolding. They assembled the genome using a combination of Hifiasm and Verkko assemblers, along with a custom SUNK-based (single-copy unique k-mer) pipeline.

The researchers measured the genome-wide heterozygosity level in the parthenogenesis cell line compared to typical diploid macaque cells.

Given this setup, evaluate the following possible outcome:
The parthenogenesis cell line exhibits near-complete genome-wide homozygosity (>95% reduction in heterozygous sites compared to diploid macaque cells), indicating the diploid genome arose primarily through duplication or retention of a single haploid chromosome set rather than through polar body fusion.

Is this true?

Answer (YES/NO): YES